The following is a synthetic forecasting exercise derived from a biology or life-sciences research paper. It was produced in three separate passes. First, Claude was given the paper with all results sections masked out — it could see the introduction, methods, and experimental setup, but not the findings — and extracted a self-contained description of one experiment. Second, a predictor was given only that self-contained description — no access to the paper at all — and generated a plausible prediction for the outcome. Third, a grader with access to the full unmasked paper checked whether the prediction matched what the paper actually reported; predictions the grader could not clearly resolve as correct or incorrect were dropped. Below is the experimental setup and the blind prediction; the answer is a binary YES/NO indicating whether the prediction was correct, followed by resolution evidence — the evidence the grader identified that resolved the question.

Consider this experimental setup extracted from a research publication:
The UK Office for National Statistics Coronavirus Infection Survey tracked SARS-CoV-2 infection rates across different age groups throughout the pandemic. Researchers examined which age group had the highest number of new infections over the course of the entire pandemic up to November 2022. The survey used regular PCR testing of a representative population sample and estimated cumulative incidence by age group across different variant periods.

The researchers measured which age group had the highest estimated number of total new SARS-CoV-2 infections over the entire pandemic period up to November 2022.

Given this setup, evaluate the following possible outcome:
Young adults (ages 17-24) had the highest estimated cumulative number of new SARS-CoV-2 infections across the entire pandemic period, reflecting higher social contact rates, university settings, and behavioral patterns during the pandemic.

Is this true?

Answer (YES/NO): NO